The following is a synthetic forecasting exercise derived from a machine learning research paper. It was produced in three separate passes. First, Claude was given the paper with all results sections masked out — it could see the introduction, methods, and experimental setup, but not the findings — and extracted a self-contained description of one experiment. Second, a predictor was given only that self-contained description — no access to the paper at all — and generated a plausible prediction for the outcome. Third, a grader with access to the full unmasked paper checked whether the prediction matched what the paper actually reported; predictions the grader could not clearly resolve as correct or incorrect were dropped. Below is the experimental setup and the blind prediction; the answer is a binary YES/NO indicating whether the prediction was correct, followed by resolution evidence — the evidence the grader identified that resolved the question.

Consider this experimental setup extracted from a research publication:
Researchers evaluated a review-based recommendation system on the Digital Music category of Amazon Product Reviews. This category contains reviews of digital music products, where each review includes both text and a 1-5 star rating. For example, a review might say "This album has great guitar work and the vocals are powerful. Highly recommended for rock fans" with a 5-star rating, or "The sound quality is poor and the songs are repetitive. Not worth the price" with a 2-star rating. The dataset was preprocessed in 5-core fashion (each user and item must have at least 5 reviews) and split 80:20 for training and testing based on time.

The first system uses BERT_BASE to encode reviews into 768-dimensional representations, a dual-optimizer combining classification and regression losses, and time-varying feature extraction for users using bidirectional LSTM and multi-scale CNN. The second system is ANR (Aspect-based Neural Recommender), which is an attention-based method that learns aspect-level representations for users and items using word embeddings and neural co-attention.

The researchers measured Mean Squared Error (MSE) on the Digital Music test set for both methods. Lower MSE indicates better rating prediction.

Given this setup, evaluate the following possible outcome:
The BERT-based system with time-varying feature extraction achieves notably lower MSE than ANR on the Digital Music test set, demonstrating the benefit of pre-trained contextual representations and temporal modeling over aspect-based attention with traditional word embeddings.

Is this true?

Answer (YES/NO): NO